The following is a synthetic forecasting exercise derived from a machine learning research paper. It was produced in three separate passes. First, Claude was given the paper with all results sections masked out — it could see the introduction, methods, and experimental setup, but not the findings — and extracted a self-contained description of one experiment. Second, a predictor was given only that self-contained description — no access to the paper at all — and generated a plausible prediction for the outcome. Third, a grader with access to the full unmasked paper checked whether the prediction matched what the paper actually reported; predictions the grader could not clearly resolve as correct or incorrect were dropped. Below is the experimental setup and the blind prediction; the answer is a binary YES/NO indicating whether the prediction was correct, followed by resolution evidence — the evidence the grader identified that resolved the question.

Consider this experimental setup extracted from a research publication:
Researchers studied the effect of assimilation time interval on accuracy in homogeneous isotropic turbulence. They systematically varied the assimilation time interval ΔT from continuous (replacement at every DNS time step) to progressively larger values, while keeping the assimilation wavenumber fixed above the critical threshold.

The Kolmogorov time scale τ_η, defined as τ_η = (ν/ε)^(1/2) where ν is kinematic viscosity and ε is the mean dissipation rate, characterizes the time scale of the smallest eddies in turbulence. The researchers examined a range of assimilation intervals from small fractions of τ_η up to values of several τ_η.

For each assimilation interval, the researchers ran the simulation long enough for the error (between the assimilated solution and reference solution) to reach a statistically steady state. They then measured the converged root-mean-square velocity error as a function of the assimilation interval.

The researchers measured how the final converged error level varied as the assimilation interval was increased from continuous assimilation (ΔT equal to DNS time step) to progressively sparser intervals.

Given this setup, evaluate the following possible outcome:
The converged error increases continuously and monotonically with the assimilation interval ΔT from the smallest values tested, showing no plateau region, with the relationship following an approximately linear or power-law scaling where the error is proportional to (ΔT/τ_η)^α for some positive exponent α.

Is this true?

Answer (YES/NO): NO